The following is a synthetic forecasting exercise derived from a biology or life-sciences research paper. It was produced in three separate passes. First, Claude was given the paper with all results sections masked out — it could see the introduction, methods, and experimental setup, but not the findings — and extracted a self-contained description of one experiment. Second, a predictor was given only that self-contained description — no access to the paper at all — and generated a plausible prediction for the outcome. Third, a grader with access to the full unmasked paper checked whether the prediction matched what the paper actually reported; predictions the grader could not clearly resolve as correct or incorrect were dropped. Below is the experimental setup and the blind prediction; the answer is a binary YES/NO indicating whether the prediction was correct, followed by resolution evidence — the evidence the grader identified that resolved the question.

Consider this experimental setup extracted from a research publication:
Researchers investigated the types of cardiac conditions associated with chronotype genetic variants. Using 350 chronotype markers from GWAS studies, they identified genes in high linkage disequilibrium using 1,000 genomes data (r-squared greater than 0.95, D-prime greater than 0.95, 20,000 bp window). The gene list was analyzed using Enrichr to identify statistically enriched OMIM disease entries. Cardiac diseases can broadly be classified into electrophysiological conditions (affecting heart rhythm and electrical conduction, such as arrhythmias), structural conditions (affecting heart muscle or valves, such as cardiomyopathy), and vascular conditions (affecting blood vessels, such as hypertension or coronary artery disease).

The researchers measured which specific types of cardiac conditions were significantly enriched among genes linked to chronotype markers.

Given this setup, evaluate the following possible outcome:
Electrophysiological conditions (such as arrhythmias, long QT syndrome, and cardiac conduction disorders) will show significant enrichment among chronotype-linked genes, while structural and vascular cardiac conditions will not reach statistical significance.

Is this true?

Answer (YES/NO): NO